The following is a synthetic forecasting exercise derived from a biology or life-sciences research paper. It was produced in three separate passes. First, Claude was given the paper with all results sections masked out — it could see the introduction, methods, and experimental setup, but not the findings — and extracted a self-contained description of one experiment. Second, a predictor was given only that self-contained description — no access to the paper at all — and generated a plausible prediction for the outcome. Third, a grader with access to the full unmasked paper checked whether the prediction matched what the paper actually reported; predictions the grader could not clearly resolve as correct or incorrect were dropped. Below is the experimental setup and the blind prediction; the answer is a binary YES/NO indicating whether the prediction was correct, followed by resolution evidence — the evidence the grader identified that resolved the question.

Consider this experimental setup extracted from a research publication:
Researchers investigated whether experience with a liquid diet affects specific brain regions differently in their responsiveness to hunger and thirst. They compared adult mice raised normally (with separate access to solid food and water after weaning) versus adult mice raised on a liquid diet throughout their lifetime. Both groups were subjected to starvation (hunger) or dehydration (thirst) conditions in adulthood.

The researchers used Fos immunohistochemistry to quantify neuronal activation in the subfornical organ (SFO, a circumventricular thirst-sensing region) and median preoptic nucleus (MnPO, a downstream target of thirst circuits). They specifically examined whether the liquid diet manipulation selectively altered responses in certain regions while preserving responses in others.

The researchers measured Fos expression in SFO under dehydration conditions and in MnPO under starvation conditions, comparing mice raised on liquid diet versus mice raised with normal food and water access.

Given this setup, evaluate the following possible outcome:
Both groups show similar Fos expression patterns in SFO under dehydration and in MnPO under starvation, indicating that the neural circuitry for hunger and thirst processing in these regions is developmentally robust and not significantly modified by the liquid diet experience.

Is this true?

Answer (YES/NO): NO